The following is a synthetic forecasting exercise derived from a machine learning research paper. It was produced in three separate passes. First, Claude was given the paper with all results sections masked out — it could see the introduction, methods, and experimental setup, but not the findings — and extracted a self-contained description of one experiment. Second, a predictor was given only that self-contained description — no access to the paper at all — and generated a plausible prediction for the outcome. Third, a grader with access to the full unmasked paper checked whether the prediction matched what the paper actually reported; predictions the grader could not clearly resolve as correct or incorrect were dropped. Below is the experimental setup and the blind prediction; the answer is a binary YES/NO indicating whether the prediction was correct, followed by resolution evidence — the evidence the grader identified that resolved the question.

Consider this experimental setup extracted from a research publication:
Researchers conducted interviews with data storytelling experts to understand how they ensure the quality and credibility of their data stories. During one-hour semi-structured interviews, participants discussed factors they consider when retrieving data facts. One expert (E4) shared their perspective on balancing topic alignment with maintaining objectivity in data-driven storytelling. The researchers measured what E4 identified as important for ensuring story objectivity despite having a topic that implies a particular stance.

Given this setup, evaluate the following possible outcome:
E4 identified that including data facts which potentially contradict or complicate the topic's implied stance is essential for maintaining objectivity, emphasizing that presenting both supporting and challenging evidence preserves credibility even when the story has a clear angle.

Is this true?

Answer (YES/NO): YES